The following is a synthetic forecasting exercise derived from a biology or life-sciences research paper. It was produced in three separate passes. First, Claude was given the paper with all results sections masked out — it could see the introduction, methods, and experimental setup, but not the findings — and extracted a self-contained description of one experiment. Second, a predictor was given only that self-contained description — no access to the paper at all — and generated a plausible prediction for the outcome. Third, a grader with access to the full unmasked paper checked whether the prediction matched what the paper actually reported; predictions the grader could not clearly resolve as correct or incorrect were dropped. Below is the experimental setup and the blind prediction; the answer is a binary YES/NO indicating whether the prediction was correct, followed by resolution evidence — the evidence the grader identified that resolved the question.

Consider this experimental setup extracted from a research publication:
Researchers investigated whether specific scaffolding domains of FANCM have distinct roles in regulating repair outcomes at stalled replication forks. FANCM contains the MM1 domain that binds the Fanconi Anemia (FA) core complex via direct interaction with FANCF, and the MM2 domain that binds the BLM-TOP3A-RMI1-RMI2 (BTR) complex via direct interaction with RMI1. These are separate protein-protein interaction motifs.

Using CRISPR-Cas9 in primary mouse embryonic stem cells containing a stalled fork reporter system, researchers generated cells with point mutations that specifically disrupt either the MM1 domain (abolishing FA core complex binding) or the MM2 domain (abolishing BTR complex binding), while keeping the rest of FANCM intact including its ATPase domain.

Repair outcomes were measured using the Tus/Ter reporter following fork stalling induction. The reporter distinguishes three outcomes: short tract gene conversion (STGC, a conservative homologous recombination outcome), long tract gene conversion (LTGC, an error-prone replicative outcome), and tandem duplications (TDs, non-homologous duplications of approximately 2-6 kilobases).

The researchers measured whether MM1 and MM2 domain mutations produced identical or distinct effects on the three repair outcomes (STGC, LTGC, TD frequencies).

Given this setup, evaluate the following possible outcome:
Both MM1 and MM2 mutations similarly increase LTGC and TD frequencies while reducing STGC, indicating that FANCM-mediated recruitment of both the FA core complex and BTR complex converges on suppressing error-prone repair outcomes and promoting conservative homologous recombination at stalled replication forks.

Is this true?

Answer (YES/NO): NO